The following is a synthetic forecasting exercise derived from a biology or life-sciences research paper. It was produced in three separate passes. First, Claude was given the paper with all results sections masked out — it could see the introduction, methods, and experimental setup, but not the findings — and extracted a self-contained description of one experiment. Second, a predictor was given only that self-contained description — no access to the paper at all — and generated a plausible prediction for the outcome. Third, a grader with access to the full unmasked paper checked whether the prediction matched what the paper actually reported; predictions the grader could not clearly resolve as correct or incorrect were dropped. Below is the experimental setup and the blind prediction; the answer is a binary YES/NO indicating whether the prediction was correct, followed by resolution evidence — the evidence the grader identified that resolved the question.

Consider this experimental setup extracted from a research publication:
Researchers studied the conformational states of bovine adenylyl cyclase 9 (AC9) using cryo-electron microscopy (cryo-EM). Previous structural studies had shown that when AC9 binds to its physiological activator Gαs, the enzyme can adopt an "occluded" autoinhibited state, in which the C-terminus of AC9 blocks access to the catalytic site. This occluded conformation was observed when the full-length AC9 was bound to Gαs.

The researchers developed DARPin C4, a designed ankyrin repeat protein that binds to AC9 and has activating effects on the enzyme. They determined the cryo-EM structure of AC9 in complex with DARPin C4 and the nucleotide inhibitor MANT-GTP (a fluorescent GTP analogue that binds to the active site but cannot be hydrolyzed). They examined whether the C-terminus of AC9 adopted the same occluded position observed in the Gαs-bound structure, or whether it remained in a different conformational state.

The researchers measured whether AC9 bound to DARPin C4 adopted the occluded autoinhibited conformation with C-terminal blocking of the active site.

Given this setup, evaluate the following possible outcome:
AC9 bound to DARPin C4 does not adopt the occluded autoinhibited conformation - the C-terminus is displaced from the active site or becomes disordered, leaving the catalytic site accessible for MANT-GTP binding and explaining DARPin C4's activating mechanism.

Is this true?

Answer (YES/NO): YES